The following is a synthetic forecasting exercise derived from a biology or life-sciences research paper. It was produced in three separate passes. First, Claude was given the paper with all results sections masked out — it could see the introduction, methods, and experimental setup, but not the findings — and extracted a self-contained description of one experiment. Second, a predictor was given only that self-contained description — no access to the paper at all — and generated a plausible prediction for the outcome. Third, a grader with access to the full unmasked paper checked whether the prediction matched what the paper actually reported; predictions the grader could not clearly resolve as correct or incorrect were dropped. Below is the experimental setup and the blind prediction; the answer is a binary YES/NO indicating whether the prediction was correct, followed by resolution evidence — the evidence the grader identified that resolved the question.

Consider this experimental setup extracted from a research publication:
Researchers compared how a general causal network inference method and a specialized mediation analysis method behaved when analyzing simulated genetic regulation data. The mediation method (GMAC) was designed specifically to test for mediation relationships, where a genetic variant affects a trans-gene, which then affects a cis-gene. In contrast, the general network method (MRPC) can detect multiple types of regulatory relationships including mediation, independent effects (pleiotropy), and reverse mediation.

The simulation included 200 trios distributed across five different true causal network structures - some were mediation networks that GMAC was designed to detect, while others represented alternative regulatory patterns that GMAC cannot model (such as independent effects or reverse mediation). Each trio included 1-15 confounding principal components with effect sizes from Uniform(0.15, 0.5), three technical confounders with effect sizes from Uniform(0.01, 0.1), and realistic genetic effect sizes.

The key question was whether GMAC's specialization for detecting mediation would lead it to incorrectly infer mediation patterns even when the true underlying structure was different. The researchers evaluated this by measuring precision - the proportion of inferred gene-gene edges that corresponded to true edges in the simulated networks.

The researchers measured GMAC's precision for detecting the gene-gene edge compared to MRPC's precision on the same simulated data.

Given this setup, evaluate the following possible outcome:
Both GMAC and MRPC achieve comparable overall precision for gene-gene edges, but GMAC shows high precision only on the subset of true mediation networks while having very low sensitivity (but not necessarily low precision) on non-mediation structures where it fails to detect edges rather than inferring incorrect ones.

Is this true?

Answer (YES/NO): NO